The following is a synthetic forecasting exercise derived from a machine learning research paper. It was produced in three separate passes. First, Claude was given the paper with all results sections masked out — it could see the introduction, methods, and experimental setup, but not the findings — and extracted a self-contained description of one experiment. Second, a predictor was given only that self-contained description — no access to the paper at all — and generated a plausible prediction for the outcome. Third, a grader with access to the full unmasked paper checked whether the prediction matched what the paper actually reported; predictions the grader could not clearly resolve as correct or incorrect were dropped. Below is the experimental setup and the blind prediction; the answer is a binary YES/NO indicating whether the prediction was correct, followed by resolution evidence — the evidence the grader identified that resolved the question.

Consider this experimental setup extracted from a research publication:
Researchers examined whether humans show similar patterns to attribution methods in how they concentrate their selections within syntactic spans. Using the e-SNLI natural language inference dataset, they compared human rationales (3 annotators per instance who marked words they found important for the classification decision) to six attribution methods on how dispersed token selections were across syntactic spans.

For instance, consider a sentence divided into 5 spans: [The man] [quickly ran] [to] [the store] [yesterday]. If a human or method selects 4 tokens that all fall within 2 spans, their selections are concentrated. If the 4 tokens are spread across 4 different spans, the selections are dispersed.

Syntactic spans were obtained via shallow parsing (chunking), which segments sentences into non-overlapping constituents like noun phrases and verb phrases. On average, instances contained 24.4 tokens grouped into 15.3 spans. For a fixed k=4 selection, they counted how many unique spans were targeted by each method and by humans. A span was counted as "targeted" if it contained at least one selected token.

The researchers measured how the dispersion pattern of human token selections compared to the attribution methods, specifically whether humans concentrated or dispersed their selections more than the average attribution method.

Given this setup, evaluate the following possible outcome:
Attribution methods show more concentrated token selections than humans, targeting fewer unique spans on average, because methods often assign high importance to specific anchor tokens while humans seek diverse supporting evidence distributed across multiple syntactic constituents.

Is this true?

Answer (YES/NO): NO